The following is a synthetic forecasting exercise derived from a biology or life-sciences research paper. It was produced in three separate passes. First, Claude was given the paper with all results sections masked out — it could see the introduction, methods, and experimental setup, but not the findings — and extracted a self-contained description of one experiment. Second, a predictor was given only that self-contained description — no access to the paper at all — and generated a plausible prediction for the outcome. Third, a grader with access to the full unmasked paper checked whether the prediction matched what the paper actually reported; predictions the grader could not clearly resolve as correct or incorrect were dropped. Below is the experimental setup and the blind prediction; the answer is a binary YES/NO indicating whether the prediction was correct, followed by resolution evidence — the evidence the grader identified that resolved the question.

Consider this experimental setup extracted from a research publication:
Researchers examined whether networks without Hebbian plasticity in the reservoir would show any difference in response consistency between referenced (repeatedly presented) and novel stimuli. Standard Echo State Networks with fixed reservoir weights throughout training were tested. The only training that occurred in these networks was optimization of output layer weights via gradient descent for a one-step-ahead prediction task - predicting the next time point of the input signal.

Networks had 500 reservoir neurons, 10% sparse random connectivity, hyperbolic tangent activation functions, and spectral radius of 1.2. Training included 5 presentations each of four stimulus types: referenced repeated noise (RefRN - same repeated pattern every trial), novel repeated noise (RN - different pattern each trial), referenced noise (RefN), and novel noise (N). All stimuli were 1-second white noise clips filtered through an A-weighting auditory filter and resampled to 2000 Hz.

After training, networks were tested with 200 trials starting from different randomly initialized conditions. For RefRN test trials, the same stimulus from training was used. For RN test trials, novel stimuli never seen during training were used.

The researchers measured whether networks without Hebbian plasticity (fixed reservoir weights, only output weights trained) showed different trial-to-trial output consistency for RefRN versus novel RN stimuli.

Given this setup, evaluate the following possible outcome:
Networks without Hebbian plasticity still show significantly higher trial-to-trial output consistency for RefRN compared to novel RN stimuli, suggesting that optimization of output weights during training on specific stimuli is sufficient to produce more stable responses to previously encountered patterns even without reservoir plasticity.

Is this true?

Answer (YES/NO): NO